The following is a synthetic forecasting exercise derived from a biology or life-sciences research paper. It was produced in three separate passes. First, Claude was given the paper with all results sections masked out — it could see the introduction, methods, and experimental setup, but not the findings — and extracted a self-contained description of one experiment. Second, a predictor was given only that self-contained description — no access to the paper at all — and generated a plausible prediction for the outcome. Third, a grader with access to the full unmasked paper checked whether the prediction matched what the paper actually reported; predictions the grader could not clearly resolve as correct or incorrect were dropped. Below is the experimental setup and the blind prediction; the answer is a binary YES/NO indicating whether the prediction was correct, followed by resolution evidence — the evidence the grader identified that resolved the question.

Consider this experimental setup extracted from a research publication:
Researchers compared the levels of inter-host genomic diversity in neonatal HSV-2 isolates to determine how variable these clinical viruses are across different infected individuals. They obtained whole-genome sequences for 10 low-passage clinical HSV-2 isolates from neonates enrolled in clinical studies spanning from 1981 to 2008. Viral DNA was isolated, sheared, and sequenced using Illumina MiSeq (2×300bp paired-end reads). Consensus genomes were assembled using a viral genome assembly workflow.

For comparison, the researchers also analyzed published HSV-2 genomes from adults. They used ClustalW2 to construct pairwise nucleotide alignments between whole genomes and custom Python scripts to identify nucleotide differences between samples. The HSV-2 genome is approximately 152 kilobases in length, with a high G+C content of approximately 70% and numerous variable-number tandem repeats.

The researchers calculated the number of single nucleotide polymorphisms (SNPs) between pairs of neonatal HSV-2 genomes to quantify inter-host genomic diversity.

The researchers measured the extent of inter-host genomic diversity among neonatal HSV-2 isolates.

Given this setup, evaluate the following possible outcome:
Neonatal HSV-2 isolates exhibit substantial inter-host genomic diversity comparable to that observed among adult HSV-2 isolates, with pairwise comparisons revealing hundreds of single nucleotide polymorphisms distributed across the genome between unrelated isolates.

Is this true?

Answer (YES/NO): YES